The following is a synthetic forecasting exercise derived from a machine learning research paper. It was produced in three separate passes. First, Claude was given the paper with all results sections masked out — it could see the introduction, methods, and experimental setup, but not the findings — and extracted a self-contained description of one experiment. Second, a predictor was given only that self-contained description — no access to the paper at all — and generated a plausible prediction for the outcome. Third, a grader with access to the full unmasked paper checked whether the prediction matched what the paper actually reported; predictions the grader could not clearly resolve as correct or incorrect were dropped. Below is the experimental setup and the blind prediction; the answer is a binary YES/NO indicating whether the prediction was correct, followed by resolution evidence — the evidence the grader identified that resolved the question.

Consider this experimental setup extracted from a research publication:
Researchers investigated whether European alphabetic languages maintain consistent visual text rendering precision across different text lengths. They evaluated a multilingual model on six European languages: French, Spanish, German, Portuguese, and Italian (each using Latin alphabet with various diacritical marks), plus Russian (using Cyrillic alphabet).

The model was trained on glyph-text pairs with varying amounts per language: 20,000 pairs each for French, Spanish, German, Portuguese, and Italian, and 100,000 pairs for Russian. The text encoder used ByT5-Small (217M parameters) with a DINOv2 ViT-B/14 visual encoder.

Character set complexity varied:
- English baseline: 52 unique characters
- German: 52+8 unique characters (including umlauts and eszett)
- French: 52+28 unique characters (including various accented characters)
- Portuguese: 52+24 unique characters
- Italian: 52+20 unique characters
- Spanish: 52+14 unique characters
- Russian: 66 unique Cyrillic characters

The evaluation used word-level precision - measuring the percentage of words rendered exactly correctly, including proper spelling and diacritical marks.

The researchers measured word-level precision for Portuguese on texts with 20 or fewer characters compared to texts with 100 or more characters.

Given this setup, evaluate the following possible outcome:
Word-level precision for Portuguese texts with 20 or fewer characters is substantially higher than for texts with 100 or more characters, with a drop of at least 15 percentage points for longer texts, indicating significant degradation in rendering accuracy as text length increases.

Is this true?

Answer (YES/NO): NO